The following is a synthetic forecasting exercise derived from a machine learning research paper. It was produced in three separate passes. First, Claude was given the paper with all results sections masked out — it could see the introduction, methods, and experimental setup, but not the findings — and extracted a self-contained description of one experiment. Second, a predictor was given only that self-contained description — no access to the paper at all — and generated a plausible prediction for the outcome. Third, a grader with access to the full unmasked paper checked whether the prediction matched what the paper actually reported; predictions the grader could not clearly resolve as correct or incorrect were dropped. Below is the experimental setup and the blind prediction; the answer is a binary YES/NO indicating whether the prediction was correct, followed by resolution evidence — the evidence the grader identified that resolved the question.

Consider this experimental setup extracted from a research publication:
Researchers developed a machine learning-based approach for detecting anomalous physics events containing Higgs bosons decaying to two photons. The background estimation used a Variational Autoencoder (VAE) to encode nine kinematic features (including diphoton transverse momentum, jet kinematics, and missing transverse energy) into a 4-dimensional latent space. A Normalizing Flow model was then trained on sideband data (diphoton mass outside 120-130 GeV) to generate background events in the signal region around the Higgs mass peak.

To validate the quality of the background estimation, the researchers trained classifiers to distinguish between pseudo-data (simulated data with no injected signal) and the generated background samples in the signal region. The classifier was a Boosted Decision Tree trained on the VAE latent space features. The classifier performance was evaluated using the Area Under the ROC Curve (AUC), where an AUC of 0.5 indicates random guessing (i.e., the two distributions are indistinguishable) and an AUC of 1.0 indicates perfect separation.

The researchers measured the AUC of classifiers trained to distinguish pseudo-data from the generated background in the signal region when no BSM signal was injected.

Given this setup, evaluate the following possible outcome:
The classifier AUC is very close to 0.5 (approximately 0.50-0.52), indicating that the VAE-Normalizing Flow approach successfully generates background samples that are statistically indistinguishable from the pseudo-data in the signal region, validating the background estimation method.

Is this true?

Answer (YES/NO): YES